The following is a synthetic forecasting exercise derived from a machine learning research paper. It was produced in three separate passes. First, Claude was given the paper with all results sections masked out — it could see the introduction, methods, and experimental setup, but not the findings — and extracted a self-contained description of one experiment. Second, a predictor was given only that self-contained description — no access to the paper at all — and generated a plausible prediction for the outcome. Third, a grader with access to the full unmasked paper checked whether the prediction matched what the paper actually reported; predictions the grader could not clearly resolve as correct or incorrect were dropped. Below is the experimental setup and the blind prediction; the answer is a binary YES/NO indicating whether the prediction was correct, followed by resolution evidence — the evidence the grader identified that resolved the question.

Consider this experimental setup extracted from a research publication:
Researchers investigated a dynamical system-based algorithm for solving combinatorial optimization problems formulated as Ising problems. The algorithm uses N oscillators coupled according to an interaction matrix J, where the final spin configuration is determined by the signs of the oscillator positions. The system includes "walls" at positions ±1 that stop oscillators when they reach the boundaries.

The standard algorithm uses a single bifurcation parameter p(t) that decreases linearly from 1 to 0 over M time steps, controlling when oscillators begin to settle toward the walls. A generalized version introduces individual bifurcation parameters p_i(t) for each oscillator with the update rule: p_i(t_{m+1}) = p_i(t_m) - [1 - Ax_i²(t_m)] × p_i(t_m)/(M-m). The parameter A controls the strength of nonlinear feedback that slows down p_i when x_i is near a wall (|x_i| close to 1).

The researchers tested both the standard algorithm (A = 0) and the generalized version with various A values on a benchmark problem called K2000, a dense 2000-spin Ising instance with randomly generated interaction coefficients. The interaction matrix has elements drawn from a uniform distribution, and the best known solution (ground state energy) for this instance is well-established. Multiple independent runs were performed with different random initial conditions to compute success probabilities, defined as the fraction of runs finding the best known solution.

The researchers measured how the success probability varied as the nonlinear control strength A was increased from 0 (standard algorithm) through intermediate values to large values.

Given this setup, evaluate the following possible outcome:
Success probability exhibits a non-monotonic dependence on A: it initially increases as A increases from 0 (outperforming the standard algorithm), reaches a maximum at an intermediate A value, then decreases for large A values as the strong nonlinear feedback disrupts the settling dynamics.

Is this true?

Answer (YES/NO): YES